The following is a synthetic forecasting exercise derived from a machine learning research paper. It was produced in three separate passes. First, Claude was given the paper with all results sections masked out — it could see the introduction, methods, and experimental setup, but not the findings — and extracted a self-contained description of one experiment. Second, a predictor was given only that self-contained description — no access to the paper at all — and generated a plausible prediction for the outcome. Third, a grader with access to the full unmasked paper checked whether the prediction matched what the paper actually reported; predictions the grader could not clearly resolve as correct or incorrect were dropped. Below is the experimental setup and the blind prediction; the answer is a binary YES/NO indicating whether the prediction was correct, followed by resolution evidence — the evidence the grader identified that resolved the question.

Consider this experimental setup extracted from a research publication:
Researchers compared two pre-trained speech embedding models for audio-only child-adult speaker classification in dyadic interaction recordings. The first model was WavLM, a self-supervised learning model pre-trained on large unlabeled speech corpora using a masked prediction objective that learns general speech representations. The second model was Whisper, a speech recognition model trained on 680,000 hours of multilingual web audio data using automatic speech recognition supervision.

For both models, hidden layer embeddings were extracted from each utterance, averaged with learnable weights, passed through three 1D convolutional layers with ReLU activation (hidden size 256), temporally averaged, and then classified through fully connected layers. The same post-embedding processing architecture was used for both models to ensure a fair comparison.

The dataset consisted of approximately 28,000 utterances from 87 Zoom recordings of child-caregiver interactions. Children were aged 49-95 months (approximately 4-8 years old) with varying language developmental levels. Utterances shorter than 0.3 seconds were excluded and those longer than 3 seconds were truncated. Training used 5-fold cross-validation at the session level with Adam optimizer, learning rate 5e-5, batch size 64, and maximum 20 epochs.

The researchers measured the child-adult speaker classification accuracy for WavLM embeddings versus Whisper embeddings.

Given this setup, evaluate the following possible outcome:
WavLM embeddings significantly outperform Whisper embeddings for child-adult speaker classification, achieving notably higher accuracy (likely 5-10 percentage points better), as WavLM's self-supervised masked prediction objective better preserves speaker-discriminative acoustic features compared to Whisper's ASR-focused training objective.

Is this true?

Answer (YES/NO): NO